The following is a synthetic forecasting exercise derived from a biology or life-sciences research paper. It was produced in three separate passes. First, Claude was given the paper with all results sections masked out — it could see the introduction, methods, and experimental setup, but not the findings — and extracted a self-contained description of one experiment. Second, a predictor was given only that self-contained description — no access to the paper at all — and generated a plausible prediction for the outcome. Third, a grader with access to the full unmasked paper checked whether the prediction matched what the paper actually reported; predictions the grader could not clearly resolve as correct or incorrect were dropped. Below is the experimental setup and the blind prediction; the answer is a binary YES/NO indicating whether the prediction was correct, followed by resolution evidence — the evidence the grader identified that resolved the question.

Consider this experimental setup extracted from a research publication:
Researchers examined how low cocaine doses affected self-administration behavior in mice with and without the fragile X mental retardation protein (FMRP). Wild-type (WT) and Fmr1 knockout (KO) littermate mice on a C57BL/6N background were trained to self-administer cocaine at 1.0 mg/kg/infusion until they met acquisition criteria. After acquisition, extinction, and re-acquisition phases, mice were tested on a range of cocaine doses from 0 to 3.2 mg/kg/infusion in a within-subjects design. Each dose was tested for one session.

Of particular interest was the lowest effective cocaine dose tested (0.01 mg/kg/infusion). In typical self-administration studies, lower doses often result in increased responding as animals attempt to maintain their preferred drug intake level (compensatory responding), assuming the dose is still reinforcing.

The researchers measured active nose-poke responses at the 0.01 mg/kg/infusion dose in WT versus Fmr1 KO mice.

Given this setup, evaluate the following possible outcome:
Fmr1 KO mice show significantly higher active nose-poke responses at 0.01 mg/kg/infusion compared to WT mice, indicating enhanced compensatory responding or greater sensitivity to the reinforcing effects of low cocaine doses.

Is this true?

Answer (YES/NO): NO